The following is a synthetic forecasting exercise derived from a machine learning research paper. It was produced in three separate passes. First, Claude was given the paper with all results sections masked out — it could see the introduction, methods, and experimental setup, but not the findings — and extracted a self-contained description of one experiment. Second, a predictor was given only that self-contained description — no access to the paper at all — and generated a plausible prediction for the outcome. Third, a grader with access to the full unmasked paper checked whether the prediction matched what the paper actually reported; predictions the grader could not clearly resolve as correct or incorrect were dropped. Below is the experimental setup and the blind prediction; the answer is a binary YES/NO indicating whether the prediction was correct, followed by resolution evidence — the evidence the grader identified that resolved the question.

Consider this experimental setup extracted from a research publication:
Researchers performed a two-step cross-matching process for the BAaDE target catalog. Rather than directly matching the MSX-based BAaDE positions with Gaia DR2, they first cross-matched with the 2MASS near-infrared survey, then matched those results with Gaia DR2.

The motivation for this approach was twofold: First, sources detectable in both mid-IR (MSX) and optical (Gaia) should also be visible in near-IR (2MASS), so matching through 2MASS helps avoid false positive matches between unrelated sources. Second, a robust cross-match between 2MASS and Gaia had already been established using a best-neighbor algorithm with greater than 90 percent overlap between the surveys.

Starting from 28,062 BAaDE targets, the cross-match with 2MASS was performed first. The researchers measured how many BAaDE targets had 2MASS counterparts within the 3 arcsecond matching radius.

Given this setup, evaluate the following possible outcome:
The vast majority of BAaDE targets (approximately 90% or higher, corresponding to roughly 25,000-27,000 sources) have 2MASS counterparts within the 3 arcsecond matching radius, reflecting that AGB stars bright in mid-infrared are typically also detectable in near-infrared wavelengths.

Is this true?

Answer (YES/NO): YES